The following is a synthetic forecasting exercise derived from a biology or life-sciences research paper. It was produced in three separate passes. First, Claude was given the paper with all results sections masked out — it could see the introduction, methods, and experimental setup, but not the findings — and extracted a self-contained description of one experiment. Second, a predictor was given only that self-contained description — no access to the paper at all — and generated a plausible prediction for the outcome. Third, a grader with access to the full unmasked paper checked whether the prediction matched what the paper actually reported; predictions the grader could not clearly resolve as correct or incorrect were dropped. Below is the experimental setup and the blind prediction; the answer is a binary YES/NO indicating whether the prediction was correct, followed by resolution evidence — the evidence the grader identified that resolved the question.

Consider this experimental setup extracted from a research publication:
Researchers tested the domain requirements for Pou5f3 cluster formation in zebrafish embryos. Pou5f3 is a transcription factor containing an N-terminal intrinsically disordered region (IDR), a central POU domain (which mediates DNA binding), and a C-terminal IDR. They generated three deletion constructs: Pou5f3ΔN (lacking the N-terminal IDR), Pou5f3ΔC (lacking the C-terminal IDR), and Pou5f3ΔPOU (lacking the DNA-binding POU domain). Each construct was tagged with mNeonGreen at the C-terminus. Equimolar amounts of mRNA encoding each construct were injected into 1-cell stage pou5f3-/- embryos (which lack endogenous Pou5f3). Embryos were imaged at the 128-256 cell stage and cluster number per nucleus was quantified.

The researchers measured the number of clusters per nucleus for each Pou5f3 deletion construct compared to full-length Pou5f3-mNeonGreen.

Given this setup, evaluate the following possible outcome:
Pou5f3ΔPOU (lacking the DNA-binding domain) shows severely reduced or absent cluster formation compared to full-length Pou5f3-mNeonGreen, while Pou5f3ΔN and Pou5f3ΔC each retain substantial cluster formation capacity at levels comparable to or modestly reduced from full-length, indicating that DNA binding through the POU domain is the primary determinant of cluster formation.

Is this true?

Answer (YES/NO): YES